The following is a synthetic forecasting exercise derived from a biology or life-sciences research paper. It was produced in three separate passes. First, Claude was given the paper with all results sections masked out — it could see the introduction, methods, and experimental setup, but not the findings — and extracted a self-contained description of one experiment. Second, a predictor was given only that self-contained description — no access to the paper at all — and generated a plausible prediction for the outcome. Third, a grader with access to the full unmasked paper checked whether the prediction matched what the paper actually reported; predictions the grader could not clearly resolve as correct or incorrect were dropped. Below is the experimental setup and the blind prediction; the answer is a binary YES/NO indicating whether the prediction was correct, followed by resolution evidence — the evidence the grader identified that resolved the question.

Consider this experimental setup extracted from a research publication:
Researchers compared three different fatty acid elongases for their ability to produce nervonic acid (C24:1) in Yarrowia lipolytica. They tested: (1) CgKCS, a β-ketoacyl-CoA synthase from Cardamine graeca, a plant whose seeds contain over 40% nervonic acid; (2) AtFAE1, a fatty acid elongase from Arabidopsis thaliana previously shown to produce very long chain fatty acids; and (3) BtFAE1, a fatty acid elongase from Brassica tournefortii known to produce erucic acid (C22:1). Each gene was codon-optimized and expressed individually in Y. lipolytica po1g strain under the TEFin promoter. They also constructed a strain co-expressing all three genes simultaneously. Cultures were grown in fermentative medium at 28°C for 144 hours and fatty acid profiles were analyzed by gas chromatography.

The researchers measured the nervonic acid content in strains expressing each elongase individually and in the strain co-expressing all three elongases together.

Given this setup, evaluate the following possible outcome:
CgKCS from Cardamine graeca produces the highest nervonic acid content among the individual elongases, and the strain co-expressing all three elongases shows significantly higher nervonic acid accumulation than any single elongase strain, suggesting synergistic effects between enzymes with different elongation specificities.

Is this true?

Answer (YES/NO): NO